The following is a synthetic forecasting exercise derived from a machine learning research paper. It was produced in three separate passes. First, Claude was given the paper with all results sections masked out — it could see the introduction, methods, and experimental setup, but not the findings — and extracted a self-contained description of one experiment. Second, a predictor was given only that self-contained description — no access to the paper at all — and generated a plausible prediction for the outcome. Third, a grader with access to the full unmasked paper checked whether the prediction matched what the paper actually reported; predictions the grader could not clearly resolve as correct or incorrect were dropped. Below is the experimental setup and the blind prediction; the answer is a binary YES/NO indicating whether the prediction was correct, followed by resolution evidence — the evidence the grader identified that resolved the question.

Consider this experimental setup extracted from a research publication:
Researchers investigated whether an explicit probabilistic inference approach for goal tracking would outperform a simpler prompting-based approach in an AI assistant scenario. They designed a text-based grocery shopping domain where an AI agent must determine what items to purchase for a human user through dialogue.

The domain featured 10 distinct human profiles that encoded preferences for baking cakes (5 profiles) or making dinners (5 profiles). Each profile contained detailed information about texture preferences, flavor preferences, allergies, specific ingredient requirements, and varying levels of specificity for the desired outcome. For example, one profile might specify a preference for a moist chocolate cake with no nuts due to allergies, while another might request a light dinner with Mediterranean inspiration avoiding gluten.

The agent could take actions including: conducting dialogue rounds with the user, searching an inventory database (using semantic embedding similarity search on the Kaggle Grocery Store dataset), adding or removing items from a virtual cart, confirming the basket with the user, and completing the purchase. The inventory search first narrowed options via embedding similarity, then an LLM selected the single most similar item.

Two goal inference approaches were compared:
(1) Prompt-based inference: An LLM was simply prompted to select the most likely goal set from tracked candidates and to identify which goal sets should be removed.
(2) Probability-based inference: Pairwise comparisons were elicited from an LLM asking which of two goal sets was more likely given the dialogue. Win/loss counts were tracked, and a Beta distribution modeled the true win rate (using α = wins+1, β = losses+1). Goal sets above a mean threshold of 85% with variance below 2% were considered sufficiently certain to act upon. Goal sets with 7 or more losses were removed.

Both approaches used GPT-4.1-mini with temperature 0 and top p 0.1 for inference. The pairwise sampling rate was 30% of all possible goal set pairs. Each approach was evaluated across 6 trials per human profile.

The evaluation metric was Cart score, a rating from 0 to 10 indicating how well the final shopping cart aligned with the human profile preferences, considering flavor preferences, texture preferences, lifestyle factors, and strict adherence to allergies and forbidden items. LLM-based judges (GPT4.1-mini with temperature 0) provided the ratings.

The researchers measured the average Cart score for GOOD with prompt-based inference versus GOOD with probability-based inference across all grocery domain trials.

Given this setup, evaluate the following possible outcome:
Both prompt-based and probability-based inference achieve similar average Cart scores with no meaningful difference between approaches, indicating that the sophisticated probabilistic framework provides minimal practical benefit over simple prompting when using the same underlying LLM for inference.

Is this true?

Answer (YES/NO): NO